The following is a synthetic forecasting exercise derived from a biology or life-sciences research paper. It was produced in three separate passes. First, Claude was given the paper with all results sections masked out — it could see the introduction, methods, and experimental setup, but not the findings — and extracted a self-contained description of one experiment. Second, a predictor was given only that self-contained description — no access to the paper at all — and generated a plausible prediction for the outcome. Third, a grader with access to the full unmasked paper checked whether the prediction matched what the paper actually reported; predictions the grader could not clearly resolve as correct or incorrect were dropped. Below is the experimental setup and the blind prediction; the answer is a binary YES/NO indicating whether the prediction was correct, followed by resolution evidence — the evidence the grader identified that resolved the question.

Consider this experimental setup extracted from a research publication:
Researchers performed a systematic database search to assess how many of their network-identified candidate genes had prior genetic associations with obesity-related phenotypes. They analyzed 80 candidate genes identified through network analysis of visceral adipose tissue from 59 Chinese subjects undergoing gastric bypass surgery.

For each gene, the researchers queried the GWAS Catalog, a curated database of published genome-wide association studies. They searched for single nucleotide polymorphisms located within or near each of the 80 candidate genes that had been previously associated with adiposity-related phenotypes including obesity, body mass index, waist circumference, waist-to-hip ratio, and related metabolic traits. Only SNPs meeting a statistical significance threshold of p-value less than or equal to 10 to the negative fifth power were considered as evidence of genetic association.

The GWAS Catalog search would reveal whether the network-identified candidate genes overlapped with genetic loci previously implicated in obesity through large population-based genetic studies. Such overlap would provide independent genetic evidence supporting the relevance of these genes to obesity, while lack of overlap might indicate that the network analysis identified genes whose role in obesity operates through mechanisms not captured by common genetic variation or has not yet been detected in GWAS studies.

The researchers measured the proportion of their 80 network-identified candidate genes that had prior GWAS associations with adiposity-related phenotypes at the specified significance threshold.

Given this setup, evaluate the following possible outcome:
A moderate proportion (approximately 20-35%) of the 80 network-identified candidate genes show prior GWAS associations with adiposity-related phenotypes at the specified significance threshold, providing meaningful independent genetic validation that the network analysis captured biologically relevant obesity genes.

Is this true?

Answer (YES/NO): NO